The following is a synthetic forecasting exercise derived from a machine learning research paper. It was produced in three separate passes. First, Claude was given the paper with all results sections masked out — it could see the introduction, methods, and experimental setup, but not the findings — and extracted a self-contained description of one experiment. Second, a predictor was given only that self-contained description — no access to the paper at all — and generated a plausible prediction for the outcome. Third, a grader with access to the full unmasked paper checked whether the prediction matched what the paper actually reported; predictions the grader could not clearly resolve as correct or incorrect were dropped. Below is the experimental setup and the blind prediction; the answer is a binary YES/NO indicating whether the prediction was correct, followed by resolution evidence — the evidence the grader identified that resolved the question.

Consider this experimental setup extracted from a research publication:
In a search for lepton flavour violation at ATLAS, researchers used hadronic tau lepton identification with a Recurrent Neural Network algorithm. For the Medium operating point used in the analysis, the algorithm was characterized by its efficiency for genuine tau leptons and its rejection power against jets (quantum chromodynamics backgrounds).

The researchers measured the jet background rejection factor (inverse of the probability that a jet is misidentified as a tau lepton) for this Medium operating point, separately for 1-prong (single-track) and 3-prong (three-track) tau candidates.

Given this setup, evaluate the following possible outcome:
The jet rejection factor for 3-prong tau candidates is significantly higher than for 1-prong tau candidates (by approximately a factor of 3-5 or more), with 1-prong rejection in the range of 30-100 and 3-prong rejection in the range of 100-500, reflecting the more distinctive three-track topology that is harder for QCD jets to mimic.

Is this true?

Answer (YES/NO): YES